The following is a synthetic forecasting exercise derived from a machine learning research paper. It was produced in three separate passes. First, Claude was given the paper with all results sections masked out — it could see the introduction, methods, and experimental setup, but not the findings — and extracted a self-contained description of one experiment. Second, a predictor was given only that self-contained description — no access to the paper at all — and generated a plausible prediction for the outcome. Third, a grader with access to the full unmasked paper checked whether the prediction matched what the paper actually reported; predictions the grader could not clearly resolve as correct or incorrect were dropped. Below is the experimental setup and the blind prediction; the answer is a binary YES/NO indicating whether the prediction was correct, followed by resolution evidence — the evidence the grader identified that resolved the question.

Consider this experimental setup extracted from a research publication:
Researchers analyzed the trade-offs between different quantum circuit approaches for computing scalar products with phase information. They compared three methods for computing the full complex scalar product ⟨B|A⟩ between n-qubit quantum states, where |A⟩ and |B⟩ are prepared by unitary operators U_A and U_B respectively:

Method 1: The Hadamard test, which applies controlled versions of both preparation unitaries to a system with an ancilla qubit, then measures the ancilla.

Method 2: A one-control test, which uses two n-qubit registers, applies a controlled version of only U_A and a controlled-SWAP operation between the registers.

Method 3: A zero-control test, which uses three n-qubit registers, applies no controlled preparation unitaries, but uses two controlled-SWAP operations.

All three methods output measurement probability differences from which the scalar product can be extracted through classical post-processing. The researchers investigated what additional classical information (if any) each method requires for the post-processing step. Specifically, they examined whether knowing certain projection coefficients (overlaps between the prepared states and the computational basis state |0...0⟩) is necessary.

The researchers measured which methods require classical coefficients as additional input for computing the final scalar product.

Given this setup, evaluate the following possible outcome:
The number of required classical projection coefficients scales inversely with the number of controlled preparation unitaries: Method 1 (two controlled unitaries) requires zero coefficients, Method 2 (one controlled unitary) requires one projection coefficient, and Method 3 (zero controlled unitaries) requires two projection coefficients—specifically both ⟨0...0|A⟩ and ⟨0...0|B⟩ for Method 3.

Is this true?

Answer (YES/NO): YES